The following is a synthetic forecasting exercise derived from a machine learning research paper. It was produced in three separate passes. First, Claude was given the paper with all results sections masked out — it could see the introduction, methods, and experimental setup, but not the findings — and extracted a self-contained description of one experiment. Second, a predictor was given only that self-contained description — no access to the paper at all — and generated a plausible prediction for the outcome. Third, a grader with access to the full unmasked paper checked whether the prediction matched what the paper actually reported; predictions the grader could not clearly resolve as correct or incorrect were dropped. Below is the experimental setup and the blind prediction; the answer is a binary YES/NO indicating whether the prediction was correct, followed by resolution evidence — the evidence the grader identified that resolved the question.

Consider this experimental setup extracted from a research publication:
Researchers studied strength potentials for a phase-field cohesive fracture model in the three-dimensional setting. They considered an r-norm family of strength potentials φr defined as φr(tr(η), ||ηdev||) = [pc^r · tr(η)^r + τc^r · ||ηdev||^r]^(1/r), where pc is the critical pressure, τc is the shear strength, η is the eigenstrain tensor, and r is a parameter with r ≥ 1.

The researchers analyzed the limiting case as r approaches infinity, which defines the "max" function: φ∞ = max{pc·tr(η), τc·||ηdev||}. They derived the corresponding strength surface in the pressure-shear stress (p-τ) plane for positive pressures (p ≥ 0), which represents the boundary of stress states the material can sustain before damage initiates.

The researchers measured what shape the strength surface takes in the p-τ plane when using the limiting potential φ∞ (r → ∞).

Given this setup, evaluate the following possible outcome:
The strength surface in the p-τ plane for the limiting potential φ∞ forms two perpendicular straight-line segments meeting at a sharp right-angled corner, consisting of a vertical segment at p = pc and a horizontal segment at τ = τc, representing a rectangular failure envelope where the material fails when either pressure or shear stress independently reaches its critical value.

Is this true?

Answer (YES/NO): NO